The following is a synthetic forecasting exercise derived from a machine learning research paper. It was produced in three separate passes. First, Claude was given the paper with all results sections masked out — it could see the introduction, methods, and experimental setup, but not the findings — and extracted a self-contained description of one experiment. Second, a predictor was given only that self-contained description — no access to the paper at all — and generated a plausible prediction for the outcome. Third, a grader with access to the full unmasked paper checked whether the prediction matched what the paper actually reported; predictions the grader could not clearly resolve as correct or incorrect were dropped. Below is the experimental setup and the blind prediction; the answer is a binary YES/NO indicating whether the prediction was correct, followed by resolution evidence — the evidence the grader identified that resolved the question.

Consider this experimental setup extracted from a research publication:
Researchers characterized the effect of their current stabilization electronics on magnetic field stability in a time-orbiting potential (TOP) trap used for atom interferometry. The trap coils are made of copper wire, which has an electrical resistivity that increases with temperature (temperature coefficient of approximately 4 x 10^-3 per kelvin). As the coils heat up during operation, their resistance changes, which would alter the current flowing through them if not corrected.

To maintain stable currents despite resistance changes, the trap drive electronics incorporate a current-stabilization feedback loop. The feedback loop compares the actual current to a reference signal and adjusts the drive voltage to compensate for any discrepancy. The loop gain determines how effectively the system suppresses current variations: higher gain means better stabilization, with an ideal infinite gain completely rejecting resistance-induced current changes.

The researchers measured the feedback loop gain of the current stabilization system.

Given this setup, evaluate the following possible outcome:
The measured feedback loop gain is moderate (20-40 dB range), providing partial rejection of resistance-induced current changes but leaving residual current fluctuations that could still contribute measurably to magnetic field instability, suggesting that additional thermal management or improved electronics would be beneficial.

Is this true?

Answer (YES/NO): YES